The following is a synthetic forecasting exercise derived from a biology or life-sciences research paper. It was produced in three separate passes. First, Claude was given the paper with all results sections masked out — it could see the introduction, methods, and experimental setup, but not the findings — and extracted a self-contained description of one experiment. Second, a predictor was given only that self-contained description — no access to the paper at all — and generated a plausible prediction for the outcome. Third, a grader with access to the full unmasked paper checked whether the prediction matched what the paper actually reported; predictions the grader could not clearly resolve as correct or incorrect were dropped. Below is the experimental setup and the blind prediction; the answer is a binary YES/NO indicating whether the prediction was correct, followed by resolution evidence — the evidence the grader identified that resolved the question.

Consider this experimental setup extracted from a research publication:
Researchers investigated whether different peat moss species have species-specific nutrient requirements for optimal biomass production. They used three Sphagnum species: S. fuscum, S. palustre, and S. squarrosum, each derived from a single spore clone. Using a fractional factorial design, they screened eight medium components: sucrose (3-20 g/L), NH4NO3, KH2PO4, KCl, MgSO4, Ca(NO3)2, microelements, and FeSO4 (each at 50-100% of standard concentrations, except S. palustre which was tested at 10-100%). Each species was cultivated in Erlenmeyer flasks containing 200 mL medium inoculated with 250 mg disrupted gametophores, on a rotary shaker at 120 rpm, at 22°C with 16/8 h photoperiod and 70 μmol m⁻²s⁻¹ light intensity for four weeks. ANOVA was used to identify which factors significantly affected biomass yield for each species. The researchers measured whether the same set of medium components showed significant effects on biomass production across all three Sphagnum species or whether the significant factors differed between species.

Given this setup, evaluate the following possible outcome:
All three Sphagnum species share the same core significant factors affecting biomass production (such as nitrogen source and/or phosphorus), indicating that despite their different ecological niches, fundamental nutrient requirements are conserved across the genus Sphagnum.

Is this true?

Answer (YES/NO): NO